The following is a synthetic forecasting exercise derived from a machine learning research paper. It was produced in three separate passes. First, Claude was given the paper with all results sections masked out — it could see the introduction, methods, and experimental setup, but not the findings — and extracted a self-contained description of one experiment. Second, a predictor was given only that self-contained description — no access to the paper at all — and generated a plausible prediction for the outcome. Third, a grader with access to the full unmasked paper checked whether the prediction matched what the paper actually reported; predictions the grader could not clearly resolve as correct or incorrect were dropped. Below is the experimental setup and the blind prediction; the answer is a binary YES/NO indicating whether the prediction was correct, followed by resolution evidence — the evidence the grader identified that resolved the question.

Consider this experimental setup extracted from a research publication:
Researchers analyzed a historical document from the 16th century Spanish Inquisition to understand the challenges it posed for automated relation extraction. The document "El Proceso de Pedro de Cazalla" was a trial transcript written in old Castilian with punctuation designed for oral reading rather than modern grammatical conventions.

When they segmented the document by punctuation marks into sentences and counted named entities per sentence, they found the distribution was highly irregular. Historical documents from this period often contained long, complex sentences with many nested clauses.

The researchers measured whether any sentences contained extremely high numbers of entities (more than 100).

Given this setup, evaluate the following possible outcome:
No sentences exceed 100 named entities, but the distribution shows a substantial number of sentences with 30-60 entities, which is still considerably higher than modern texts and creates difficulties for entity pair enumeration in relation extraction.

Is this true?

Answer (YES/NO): NO